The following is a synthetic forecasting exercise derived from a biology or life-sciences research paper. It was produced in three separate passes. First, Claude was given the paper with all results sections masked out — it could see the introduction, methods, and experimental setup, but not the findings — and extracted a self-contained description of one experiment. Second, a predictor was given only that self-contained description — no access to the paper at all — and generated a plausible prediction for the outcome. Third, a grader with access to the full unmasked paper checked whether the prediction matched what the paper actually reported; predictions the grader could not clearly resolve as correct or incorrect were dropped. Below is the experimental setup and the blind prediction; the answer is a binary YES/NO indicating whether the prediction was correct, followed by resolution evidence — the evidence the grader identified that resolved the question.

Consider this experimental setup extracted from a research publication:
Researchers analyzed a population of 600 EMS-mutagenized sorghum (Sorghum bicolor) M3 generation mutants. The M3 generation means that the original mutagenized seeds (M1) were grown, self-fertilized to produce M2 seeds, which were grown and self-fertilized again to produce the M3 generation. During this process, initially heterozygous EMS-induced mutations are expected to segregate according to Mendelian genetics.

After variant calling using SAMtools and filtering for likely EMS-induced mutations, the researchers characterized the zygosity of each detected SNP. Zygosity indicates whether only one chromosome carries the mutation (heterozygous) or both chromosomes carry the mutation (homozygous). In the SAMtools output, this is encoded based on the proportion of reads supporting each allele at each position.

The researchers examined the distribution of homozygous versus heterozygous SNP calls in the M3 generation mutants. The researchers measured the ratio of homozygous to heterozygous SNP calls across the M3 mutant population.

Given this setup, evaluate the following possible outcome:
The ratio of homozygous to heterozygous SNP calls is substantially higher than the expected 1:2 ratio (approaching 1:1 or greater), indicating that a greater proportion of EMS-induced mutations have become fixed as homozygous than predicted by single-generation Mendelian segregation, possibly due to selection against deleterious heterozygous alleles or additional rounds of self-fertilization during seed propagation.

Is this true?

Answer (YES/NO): YES